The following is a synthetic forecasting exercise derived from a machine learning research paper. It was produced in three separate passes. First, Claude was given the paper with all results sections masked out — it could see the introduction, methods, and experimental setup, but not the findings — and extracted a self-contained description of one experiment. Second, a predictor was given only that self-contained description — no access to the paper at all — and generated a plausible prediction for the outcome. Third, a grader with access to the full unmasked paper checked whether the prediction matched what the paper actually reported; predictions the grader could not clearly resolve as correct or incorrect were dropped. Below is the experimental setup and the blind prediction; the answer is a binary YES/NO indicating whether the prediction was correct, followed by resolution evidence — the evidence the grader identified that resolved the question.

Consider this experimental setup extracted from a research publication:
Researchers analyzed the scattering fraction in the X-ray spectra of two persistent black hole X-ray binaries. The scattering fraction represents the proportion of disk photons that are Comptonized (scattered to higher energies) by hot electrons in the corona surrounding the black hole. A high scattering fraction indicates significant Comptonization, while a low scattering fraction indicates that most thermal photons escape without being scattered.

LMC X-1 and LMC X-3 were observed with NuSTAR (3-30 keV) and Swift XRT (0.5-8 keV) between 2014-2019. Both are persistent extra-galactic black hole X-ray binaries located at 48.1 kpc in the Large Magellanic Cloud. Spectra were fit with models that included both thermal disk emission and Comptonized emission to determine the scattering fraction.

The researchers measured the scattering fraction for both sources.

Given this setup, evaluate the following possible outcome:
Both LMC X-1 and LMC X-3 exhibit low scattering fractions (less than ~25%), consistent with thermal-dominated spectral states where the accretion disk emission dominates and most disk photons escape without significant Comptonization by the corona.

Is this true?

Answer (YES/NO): YES